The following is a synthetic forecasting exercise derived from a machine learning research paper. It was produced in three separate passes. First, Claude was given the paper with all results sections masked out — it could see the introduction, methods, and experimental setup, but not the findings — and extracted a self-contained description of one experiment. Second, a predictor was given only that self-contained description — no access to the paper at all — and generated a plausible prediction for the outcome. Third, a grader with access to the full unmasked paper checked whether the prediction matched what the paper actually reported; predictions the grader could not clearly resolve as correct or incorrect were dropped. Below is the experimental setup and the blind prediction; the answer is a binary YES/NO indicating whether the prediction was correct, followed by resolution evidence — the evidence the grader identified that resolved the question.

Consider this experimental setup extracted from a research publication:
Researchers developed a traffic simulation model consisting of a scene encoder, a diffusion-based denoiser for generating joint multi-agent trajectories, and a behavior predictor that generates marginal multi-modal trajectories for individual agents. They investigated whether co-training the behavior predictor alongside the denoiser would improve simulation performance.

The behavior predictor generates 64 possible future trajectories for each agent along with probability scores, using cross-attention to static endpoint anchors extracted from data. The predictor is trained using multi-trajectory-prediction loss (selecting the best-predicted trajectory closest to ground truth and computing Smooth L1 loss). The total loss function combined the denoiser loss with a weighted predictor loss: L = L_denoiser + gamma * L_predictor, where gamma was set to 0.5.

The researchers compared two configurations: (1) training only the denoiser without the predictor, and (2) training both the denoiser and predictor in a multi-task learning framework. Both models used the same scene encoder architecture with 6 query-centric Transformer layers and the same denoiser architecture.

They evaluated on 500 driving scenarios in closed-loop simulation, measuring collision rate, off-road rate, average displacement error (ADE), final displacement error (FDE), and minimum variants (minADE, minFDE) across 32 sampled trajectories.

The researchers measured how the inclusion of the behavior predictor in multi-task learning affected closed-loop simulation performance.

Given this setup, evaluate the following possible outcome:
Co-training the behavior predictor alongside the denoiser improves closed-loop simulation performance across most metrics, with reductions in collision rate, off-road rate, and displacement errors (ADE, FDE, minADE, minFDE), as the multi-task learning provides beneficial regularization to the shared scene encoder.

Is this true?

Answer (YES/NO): YES